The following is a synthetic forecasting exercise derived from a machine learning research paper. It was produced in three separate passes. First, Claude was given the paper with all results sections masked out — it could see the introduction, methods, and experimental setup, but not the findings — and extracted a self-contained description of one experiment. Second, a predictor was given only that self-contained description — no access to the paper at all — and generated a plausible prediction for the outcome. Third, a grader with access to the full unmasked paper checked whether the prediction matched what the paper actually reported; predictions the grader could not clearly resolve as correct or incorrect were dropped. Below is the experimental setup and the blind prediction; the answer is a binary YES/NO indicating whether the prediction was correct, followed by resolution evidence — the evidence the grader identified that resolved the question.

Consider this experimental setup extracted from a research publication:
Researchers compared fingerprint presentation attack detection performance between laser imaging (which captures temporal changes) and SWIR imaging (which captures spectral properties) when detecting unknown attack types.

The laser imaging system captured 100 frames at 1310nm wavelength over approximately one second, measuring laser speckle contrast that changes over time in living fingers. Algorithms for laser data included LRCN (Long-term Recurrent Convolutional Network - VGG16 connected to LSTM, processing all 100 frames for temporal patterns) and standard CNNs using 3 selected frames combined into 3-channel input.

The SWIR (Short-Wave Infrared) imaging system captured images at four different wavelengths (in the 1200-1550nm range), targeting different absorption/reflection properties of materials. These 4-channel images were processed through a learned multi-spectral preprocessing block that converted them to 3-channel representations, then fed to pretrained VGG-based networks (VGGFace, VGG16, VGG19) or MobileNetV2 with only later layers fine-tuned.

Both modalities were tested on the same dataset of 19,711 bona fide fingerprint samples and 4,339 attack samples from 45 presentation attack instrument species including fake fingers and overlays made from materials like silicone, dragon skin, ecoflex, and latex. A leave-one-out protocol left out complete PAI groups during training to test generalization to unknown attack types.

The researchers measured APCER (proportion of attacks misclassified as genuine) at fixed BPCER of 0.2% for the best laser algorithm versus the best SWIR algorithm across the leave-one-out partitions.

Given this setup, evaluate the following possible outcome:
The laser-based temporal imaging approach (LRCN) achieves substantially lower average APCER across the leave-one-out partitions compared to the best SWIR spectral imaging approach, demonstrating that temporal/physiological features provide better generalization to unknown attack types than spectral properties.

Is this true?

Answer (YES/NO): NO